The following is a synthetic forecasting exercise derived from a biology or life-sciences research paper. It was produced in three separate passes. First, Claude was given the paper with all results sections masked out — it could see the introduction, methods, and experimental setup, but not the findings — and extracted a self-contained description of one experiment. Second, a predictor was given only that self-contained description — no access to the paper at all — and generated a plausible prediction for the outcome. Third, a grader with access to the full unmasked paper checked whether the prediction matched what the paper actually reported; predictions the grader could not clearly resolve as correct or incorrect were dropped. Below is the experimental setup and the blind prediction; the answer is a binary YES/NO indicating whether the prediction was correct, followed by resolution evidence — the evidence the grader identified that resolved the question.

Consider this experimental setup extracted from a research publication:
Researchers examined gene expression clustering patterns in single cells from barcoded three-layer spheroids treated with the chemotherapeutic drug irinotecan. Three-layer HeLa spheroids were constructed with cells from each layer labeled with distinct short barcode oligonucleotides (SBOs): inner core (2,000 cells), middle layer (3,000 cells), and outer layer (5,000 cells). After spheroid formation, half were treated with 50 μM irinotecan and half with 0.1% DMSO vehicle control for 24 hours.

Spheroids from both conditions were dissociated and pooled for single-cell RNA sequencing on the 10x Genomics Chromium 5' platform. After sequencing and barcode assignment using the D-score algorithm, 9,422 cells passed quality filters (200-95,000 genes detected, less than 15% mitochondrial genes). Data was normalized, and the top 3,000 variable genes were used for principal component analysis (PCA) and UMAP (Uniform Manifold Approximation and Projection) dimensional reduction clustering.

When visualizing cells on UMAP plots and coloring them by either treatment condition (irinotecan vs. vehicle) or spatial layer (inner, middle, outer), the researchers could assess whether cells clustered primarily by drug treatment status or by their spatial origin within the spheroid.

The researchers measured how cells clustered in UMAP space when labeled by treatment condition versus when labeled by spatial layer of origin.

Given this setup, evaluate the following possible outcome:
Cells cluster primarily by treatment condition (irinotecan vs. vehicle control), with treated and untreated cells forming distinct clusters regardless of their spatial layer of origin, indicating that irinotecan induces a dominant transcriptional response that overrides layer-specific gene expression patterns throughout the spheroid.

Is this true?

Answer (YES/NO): NO